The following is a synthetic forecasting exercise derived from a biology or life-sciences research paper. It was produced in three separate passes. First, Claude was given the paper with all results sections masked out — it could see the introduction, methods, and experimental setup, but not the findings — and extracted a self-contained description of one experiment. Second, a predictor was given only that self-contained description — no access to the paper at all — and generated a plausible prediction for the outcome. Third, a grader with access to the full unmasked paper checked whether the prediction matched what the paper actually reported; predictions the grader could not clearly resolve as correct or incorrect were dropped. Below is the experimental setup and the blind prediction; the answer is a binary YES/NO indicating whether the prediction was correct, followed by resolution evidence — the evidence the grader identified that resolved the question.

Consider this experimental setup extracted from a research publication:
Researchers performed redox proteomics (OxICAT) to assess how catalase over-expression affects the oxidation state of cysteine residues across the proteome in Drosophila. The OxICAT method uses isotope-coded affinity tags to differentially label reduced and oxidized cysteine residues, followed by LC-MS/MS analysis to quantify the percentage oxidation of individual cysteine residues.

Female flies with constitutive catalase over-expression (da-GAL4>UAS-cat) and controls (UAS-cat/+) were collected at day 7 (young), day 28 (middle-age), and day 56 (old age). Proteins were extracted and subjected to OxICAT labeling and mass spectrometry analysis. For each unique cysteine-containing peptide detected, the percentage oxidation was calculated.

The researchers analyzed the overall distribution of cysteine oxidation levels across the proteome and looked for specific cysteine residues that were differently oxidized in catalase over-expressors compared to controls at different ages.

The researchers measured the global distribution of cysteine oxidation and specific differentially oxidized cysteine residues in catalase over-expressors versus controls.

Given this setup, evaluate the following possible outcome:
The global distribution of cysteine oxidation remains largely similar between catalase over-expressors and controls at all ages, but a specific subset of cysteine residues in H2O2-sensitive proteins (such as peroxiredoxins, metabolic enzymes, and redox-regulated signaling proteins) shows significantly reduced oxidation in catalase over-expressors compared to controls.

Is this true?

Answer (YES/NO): NO